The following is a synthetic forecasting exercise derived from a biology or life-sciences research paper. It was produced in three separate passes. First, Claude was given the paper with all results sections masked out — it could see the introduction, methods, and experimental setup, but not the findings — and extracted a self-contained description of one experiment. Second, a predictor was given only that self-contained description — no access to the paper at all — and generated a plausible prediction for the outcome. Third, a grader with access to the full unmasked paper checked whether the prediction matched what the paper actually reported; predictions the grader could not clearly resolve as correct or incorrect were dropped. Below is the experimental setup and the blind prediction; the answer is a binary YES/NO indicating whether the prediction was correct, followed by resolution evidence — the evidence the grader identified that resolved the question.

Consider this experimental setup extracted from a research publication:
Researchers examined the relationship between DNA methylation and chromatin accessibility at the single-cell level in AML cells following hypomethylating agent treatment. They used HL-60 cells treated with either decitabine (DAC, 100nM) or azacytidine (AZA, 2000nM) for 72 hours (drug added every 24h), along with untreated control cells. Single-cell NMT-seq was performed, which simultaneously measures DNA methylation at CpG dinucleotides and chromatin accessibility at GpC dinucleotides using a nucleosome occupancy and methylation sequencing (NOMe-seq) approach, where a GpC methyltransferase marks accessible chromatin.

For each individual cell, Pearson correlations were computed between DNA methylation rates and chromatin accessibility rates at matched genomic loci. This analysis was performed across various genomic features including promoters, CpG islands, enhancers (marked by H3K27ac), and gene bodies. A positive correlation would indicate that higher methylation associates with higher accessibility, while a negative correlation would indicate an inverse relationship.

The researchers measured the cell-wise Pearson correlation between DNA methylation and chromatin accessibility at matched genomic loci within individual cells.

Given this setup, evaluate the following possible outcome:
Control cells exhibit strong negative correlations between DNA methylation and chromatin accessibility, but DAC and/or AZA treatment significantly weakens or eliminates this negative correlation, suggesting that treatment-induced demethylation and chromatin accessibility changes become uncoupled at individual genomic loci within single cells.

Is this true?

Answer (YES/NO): YES